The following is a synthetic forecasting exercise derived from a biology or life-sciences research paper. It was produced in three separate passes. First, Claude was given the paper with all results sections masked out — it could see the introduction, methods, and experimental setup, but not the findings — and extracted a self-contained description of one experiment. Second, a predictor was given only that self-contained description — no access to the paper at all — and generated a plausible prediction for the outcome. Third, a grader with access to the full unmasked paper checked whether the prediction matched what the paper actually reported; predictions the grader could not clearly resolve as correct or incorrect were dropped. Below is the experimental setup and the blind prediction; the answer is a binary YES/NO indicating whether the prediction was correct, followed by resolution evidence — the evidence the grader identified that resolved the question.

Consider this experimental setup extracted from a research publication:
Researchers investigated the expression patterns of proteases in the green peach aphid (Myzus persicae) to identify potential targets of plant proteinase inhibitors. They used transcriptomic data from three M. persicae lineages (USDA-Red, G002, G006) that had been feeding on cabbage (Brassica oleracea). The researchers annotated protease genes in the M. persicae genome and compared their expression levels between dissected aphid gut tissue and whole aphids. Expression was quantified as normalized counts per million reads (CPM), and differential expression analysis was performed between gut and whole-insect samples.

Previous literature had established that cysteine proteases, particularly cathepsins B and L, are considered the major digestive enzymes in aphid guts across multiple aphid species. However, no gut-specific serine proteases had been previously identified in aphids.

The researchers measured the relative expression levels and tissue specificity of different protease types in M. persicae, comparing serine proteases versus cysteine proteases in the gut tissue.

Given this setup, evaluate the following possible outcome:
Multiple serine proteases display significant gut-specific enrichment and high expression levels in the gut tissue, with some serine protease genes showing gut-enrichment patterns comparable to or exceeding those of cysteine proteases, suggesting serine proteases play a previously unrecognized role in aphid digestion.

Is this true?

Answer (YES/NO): YES